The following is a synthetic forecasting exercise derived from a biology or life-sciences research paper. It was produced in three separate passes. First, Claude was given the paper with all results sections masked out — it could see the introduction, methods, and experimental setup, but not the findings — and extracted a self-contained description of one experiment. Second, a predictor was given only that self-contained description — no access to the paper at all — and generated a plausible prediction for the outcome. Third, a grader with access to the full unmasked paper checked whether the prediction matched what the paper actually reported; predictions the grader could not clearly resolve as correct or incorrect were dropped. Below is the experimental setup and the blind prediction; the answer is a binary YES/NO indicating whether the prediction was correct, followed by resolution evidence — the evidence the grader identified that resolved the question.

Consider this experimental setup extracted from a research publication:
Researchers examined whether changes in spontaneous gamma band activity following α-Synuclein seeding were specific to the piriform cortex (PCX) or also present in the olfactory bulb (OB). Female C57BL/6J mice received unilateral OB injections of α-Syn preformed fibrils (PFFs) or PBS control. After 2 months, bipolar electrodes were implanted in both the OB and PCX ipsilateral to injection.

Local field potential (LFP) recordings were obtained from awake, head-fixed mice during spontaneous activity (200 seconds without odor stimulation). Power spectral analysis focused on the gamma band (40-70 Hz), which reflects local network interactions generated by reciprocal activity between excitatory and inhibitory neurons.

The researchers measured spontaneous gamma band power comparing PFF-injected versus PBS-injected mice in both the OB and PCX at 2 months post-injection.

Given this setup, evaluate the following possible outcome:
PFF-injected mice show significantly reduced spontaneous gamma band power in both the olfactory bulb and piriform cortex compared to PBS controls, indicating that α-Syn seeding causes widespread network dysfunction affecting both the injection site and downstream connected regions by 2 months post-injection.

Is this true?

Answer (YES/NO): NO